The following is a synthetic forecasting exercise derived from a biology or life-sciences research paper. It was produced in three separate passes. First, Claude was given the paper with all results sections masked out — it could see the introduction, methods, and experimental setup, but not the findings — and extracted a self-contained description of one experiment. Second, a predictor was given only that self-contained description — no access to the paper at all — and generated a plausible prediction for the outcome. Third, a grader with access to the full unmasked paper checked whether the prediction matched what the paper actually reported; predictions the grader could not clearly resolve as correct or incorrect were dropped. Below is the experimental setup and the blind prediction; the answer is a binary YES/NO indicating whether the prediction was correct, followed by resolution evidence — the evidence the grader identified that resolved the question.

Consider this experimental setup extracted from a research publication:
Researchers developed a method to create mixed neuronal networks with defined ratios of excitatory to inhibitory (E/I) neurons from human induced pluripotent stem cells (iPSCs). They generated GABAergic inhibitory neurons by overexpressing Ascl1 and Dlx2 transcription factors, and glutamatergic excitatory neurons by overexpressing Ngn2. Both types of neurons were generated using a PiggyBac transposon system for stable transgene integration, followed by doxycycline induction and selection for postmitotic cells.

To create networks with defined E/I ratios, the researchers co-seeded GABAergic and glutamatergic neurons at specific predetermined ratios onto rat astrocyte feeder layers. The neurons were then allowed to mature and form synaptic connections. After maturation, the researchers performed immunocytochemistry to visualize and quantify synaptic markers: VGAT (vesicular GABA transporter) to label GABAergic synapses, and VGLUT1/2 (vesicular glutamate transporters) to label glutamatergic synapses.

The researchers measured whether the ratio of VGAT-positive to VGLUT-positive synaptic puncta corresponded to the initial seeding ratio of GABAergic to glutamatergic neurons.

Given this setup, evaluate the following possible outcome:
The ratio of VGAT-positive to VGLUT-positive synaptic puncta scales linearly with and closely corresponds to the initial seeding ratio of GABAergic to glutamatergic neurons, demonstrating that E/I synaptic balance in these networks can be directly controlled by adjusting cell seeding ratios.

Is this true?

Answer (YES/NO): YES